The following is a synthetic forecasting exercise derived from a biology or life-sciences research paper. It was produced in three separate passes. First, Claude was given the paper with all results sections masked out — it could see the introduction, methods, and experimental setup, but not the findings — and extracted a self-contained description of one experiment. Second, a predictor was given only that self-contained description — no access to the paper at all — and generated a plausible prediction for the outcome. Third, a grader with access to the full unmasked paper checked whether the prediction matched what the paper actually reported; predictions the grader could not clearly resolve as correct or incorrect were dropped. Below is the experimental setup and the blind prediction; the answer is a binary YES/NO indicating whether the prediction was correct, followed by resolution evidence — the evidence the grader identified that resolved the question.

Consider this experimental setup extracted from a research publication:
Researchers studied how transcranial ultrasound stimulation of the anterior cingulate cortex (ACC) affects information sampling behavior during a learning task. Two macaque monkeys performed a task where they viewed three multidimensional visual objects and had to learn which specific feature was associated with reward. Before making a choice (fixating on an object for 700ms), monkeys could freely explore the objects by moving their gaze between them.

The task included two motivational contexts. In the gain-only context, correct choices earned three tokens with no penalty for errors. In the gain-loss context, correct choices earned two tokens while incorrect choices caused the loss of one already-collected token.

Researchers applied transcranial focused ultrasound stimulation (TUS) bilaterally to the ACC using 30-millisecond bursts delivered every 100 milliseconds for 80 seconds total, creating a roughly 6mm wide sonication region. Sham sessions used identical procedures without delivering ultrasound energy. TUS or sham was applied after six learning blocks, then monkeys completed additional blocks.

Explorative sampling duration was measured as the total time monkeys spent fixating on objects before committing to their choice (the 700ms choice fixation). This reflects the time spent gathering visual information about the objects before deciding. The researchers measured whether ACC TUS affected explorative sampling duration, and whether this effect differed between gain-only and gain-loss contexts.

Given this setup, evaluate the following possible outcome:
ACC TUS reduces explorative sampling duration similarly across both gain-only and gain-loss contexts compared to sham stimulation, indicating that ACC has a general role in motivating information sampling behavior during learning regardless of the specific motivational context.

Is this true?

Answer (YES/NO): NO